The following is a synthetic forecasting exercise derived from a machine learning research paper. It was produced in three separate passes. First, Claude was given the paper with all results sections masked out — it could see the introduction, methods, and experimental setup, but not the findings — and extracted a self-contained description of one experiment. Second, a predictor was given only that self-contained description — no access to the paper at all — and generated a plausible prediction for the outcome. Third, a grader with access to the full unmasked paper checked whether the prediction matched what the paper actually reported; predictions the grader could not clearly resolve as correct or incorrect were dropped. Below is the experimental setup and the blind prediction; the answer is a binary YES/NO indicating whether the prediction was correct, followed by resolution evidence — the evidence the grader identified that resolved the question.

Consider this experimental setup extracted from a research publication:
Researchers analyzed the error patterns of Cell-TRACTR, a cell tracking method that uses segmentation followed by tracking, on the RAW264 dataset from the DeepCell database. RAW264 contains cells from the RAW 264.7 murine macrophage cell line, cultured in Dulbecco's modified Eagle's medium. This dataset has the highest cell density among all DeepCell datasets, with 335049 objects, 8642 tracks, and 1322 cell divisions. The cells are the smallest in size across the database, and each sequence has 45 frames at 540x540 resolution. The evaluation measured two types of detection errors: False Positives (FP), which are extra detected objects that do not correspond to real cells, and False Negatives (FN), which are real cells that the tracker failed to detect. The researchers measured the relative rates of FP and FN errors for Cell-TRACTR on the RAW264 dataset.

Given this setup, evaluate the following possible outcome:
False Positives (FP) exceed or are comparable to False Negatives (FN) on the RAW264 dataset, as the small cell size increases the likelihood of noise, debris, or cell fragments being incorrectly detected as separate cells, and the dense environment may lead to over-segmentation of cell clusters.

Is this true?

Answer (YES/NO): YES